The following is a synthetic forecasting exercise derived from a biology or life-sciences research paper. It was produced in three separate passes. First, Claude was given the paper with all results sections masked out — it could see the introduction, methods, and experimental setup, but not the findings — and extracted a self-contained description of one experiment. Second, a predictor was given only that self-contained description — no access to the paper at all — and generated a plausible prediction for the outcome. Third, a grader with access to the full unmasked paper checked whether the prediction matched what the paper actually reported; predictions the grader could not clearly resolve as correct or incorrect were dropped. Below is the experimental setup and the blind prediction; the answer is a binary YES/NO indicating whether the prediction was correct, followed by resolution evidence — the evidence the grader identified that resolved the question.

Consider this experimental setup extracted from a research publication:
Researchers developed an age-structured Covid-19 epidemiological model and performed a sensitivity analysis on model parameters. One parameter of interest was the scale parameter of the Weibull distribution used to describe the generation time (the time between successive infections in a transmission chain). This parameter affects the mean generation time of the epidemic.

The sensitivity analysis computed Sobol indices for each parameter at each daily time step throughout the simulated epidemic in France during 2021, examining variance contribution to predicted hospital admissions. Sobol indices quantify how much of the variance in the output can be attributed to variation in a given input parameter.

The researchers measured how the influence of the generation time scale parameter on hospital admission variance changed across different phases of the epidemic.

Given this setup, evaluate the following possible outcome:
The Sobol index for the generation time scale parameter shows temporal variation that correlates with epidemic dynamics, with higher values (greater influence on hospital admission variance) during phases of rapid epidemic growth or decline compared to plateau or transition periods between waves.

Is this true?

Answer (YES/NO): NO